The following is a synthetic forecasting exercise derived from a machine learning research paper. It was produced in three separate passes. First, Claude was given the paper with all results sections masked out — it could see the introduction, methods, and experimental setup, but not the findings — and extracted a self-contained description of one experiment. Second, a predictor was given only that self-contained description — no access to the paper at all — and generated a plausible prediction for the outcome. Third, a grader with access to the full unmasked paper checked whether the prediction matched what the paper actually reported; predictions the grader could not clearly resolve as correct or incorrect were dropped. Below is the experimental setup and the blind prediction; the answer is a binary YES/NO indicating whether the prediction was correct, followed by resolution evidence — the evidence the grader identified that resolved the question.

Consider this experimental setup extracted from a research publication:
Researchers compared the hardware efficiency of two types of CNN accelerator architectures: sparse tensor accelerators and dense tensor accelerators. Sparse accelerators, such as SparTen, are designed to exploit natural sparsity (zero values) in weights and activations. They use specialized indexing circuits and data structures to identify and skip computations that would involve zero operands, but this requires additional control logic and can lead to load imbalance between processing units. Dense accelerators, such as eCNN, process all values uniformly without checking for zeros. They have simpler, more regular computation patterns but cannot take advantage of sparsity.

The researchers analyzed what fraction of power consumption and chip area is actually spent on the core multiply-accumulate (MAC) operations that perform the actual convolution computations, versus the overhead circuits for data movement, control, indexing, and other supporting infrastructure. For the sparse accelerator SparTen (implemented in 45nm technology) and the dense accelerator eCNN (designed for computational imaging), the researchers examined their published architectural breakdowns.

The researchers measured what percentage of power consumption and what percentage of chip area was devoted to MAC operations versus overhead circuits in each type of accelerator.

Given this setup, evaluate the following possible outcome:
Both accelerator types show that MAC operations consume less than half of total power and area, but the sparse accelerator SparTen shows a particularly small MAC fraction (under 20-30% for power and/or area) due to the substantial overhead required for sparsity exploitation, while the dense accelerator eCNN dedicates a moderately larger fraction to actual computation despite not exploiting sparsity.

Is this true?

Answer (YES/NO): NO